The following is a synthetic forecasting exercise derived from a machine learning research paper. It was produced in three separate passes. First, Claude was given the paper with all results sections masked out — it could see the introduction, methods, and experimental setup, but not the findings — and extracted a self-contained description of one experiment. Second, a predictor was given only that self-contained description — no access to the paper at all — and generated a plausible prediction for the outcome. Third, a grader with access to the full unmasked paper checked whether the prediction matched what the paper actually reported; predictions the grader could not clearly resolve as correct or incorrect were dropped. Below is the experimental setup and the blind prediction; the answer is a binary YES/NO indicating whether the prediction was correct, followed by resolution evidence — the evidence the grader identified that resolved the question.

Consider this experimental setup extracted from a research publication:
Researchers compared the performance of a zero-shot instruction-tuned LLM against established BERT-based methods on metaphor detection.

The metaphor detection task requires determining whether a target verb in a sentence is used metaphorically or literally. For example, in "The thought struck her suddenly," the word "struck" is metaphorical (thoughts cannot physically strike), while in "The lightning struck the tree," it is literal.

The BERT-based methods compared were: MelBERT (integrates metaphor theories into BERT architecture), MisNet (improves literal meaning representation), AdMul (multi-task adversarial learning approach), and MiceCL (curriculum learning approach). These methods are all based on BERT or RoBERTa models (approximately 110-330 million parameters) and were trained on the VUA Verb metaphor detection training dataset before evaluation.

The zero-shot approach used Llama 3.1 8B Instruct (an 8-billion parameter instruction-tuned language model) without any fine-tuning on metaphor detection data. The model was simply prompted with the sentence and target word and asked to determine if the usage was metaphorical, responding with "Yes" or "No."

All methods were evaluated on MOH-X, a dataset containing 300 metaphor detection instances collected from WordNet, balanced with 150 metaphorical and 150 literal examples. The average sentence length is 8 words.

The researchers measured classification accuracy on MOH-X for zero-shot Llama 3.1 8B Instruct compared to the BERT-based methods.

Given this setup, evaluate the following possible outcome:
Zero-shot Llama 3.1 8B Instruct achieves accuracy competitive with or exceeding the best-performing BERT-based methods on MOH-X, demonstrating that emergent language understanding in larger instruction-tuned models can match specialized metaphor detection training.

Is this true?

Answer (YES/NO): NO